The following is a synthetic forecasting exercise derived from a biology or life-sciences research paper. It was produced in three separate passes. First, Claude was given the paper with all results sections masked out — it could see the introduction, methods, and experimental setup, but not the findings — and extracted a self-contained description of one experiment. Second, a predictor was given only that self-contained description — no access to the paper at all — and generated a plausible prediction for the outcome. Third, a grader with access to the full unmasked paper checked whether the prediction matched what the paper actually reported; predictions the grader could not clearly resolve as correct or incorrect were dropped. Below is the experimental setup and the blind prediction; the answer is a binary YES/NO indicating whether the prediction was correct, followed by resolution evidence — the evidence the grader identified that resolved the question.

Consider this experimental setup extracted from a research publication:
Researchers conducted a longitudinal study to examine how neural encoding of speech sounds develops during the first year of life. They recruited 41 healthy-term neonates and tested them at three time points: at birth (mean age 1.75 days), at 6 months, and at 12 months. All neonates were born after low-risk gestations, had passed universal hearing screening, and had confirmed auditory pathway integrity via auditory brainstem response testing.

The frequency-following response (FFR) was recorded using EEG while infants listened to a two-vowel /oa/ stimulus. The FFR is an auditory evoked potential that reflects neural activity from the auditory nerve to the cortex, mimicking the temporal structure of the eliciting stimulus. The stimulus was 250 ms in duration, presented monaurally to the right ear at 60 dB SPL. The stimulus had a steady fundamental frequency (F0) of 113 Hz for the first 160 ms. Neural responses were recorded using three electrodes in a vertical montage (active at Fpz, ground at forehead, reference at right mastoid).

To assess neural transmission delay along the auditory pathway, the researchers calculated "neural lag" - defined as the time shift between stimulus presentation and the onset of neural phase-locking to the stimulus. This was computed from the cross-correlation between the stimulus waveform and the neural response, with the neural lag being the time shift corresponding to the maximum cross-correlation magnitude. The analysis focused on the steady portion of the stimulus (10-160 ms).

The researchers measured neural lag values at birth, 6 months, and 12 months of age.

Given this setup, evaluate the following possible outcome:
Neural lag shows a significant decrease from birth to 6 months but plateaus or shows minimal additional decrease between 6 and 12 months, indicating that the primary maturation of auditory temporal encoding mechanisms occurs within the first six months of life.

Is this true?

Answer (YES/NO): YES